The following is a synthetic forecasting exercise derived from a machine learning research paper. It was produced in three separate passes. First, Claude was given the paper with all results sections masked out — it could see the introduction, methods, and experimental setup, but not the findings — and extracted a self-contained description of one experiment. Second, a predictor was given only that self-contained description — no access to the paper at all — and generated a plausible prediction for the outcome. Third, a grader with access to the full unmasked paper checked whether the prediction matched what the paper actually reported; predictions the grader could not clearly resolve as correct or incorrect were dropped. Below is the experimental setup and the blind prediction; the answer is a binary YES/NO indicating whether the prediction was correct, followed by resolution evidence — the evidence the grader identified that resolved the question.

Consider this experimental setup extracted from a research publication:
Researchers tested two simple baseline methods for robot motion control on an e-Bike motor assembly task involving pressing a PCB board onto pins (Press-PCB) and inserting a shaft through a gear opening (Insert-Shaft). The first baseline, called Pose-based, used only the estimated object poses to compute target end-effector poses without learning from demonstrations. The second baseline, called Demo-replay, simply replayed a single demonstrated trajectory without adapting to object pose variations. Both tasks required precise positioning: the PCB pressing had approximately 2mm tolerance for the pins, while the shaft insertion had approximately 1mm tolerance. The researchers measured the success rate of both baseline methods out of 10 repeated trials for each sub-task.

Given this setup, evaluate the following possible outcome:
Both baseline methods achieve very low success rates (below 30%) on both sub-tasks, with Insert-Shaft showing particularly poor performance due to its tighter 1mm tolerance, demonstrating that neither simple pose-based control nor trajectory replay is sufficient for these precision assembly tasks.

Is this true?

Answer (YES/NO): NO